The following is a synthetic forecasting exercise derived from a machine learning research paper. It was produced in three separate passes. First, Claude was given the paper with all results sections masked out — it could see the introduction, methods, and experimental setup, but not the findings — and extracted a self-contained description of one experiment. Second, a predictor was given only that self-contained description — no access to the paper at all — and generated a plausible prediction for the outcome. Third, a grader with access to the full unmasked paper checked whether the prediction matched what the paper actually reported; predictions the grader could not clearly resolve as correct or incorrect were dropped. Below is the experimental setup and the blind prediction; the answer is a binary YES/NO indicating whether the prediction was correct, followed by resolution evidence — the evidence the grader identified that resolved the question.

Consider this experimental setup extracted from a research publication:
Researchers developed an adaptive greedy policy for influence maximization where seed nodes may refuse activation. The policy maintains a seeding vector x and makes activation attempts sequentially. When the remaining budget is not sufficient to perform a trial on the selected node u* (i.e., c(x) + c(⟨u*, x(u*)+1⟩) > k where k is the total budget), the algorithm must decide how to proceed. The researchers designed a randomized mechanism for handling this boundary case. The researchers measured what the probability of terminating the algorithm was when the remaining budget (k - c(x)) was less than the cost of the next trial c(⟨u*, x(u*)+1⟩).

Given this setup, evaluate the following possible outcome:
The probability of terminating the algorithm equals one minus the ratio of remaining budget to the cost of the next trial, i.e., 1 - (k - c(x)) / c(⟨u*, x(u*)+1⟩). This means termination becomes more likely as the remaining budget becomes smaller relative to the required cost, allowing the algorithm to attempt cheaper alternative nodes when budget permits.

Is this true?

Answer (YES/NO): NO